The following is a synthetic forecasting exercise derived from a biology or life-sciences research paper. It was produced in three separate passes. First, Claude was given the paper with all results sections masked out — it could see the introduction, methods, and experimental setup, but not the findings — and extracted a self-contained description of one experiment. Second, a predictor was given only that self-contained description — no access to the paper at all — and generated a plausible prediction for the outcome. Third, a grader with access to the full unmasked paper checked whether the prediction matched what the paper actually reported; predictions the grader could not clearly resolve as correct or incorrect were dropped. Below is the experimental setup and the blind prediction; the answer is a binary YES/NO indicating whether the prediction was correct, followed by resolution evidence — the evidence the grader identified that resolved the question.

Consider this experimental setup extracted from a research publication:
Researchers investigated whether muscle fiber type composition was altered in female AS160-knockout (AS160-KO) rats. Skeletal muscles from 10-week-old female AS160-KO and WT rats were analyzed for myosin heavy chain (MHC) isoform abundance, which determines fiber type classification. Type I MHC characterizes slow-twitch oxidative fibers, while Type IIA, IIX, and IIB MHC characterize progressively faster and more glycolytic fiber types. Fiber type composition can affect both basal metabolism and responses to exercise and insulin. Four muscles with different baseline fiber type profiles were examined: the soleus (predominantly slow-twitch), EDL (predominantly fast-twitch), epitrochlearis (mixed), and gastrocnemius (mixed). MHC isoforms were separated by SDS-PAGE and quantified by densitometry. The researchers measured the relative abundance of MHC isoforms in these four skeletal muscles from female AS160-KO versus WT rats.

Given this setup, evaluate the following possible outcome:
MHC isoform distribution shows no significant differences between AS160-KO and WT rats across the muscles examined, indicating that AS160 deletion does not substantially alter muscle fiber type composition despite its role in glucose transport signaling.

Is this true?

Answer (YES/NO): YES